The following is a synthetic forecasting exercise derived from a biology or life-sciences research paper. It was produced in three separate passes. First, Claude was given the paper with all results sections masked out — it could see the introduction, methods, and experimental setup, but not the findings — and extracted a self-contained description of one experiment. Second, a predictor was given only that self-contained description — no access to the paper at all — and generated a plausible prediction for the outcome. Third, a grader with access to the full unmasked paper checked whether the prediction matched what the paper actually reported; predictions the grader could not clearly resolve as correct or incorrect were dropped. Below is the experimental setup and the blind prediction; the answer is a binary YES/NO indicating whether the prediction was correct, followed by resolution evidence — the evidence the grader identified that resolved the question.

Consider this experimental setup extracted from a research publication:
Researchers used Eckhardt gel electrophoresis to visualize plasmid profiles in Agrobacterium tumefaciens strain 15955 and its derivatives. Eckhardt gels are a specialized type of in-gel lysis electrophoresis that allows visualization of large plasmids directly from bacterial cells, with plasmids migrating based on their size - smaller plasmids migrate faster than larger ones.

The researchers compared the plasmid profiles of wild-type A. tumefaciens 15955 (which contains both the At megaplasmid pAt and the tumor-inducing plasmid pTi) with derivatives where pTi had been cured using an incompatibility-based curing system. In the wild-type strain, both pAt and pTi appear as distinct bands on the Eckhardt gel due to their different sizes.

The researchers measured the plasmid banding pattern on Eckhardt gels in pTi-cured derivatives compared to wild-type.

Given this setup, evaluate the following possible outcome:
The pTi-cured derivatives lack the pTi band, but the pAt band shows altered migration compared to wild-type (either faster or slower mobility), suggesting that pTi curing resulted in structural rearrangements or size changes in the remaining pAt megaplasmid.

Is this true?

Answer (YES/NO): YES